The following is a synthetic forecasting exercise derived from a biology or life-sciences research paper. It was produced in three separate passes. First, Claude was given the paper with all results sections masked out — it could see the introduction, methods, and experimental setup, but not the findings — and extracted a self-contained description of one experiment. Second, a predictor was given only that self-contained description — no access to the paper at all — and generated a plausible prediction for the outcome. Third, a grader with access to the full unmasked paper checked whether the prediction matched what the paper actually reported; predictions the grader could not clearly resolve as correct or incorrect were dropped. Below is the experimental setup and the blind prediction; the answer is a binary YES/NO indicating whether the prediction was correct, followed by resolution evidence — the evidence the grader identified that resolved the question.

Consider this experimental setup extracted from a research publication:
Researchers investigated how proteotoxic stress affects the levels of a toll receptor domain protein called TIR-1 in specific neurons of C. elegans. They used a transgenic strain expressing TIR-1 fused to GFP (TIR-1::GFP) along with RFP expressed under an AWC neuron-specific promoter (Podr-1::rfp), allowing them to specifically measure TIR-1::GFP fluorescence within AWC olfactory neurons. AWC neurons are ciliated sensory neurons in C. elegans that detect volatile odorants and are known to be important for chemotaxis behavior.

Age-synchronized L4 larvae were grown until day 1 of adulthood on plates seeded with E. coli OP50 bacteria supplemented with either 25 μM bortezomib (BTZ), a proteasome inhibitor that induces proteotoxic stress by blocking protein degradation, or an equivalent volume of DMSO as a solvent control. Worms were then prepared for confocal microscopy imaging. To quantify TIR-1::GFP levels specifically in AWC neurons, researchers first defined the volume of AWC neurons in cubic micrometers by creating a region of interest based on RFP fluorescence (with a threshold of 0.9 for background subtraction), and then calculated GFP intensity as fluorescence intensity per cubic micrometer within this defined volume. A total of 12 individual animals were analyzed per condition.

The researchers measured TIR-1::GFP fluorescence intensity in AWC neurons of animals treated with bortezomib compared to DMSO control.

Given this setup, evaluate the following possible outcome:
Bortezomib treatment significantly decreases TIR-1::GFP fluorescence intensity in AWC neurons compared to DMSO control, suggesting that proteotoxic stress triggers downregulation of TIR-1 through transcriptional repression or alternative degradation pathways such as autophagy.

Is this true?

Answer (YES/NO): NO